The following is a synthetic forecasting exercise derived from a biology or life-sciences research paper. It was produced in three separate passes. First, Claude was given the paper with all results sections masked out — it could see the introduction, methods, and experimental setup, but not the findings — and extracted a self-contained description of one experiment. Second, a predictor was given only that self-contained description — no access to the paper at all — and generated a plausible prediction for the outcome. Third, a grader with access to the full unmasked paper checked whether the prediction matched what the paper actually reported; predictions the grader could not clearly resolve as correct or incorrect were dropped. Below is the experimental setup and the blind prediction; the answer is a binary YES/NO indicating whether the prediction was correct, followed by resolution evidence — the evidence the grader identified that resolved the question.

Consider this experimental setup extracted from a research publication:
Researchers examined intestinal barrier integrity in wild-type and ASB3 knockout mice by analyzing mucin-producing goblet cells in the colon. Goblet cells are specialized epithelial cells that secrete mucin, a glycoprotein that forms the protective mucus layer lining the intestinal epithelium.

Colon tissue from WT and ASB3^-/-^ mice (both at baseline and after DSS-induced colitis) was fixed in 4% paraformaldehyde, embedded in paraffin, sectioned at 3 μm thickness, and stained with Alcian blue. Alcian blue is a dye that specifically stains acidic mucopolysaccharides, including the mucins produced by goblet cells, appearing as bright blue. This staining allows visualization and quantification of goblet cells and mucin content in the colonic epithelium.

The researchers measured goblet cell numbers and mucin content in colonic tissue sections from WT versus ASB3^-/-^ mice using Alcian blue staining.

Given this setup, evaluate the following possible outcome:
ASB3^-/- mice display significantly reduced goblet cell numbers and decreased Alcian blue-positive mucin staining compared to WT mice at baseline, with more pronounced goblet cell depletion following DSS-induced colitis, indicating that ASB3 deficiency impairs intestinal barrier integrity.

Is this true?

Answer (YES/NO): NO